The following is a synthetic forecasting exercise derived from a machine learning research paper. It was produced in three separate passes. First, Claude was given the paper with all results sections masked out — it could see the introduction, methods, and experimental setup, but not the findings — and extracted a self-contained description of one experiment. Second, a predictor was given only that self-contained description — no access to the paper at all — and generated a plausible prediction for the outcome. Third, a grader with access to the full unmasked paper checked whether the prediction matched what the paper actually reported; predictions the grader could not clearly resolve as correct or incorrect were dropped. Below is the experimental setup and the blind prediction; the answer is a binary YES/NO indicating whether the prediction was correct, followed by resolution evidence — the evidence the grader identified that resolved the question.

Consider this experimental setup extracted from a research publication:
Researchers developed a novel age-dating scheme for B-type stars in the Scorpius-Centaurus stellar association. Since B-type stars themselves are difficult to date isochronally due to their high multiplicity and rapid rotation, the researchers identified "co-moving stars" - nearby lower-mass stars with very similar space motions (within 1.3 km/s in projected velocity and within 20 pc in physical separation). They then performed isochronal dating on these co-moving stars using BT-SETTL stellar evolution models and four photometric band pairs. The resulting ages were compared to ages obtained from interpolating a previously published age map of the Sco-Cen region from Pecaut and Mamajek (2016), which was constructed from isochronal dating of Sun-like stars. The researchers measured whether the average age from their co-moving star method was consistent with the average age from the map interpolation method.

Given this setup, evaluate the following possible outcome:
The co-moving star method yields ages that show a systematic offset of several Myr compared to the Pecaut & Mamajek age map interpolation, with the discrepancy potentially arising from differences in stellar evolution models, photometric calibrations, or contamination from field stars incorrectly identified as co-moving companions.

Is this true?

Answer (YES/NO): NO